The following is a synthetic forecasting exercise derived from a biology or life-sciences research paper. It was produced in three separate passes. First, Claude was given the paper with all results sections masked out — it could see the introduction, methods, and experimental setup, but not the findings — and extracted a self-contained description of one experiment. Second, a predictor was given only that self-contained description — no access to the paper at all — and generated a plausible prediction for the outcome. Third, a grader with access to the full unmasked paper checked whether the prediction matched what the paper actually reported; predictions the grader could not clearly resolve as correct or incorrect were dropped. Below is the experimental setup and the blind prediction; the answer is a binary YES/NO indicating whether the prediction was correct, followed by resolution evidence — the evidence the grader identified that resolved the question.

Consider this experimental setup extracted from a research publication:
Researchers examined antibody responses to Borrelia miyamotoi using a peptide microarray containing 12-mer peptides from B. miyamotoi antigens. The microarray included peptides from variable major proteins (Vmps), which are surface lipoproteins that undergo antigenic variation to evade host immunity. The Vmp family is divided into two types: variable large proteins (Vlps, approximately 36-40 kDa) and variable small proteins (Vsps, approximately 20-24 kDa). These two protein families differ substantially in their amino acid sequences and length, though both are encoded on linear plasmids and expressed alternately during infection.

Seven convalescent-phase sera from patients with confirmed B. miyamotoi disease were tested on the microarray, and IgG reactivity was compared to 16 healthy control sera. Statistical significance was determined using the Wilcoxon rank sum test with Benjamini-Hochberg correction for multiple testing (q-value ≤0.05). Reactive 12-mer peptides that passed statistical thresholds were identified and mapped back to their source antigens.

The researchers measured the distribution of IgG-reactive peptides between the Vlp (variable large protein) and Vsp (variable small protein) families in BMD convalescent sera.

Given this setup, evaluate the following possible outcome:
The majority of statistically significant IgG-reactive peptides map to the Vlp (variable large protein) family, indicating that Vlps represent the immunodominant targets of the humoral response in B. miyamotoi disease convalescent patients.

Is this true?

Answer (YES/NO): YES